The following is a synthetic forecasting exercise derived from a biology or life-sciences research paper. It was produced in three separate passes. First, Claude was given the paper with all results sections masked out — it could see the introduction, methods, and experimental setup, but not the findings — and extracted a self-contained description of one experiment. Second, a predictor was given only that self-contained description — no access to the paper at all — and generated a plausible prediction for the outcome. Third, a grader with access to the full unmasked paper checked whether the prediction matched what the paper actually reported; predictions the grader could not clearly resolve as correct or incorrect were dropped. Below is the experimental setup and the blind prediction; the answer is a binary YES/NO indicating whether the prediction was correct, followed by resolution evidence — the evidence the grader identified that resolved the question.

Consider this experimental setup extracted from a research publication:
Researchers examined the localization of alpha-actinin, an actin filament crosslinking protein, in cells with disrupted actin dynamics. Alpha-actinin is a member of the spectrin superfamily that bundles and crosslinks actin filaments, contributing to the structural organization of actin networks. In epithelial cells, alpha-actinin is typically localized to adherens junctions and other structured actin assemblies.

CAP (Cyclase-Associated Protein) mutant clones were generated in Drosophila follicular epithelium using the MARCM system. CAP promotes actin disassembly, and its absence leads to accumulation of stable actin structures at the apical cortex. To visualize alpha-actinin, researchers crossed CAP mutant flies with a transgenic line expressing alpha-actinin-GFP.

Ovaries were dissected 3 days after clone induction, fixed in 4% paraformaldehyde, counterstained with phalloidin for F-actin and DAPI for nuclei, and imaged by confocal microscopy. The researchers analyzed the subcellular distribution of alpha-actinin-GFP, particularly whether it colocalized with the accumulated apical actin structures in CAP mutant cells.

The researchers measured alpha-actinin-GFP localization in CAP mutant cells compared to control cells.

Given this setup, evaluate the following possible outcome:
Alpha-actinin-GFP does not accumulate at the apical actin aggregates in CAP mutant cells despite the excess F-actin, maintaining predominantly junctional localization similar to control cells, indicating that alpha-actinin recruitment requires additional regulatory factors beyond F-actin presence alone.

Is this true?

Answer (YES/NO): NO